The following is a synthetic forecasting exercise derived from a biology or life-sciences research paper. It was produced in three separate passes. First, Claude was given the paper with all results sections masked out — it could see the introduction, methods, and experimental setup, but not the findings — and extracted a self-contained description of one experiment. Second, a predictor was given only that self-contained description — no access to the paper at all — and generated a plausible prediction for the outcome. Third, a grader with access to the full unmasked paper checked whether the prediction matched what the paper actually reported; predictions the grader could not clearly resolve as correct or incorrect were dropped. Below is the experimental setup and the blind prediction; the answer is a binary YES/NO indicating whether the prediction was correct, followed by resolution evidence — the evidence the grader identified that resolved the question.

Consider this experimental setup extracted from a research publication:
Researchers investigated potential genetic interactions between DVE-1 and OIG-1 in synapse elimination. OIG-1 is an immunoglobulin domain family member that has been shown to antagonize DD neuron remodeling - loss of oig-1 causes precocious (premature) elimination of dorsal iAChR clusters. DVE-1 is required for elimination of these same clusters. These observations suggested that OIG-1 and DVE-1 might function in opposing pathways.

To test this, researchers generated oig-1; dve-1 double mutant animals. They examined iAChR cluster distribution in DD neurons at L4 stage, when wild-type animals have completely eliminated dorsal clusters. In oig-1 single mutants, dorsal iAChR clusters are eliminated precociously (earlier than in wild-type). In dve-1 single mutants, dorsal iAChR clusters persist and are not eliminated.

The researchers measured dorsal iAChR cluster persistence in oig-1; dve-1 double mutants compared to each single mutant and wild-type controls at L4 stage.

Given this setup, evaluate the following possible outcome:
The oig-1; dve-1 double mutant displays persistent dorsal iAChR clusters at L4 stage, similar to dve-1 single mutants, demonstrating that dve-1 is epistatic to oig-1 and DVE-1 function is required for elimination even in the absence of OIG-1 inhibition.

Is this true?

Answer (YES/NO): YES